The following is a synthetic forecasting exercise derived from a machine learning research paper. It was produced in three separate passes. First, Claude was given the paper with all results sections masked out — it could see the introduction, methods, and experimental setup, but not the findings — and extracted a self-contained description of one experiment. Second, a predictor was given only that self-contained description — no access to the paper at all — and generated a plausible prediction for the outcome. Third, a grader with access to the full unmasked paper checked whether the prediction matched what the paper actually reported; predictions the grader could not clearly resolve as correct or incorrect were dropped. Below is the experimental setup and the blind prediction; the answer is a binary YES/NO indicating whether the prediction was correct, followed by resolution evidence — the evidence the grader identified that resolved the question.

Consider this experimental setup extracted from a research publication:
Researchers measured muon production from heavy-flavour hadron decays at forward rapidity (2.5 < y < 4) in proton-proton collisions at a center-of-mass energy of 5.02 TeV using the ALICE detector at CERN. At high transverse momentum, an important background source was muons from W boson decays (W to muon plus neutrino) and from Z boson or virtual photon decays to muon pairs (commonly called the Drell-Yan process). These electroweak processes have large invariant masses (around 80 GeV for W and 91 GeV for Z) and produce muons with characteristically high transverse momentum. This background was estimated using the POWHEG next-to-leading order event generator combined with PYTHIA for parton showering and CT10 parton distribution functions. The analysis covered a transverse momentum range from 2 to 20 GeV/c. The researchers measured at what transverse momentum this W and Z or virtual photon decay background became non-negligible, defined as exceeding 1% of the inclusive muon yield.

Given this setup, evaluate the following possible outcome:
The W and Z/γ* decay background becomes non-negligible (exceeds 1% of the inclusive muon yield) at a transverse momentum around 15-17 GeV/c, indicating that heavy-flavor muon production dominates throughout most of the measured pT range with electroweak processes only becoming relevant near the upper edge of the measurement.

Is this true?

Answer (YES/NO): NO